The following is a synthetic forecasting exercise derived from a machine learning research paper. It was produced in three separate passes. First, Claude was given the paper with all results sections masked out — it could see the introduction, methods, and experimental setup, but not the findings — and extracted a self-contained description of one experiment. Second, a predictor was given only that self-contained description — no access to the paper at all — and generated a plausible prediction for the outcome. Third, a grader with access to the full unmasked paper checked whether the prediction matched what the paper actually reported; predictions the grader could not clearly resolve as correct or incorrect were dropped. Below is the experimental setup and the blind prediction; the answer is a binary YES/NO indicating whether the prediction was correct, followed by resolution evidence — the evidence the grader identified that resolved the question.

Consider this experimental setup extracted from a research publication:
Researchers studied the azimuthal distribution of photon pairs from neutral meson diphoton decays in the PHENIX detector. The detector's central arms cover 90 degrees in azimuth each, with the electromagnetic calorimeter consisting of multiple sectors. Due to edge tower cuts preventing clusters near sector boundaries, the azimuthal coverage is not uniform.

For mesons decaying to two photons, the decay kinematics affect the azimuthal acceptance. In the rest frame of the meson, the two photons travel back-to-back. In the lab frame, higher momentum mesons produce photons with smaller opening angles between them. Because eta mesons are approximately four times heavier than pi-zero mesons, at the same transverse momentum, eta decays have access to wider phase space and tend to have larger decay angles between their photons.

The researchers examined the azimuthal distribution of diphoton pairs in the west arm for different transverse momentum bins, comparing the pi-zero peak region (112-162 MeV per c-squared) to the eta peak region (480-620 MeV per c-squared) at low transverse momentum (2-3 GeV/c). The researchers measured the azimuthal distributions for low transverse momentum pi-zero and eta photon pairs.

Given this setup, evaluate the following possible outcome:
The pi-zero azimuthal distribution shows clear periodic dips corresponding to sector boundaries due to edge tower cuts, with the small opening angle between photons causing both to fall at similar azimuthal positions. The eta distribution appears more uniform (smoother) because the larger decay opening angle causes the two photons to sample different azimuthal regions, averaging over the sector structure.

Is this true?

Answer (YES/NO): YES